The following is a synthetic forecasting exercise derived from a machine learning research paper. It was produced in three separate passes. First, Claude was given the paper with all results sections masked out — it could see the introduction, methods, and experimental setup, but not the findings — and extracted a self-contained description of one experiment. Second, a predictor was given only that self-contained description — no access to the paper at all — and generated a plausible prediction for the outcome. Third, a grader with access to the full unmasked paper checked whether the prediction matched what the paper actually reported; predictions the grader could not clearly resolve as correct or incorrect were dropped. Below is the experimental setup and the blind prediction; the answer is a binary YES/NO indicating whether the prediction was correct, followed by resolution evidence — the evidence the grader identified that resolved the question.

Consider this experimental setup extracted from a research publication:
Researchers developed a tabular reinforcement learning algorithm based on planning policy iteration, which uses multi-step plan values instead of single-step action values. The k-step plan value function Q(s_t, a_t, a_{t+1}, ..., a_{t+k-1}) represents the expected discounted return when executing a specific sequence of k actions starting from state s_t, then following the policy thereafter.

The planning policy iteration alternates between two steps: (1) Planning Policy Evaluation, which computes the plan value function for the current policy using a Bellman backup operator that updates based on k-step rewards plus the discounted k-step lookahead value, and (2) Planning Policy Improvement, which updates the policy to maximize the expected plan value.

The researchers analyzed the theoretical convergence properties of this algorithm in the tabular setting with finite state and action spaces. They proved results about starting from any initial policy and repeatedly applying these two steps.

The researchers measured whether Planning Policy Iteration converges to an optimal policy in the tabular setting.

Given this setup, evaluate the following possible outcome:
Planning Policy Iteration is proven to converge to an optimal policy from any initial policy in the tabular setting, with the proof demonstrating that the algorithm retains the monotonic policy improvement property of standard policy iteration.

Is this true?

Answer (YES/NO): YES